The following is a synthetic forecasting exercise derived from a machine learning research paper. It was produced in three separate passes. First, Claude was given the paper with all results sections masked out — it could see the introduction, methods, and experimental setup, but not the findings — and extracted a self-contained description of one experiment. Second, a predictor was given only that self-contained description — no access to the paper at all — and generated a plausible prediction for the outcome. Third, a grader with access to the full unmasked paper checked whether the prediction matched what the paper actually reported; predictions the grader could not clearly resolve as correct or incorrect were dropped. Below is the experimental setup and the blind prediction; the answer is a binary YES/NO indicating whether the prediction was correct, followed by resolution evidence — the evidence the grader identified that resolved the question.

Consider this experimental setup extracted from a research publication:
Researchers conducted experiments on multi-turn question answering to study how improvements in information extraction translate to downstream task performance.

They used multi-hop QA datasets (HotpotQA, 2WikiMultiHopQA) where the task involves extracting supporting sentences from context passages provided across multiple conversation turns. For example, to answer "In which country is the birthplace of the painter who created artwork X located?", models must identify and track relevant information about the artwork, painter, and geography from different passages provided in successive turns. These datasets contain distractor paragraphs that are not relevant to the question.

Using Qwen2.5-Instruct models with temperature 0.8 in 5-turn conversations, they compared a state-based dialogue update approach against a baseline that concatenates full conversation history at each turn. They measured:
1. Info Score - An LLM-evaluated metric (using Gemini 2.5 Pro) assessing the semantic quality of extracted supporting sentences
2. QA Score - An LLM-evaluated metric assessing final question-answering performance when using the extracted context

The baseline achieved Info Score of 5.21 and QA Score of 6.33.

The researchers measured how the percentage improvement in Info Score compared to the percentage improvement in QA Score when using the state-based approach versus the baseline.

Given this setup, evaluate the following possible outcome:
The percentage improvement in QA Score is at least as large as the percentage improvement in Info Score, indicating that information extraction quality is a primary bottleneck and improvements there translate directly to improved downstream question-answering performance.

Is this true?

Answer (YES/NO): NO